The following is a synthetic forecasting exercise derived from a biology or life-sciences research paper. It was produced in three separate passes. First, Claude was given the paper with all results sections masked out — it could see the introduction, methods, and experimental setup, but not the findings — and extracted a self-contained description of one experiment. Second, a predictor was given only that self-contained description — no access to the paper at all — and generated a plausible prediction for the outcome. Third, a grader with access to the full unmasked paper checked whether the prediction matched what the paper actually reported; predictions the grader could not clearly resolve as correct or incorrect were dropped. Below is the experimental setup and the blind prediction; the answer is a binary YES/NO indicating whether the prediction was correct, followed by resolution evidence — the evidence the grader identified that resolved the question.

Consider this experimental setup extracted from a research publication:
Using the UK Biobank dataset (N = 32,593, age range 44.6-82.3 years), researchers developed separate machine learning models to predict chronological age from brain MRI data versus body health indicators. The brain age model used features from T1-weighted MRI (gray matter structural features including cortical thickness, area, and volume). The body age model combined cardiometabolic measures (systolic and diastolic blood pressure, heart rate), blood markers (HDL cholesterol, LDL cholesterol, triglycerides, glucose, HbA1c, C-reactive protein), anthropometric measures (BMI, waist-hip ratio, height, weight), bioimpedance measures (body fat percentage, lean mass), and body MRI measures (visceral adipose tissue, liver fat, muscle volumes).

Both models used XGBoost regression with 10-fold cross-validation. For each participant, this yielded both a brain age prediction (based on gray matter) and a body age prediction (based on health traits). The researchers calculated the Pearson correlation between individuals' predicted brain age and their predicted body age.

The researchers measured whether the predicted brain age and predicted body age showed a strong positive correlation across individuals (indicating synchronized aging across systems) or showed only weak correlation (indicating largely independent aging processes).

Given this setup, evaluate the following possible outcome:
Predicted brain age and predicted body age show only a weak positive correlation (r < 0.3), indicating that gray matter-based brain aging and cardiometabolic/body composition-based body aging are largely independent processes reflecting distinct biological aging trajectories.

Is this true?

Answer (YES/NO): NO